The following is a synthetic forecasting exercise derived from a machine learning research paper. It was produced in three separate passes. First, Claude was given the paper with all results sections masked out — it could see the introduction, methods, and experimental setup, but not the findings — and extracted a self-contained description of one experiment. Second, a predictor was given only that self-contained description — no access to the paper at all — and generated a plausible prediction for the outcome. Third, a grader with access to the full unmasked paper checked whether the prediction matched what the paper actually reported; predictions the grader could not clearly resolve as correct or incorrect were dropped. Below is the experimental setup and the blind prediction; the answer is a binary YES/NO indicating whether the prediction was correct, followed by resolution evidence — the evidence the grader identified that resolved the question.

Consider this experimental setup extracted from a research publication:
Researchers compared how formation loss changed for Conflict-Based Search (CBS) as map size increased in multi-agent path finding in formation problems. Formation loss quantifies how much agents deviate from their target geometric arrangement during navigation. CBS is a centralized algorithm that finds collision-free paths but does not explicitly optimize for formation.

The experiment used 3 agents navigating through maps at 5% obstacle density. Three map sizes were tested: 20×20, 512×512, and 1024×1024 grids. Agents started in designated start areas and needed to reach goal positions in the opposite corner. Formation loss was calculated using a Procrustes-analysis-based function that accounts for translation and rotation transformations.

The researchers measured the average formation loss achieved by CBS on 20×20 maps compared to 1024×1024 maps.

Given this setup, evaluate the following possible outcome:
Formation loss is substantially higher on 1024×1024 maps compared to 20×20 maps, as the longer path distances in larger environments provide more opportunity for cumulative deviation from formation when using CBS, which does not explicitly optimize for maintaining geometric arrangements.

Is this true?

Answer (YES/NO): YES